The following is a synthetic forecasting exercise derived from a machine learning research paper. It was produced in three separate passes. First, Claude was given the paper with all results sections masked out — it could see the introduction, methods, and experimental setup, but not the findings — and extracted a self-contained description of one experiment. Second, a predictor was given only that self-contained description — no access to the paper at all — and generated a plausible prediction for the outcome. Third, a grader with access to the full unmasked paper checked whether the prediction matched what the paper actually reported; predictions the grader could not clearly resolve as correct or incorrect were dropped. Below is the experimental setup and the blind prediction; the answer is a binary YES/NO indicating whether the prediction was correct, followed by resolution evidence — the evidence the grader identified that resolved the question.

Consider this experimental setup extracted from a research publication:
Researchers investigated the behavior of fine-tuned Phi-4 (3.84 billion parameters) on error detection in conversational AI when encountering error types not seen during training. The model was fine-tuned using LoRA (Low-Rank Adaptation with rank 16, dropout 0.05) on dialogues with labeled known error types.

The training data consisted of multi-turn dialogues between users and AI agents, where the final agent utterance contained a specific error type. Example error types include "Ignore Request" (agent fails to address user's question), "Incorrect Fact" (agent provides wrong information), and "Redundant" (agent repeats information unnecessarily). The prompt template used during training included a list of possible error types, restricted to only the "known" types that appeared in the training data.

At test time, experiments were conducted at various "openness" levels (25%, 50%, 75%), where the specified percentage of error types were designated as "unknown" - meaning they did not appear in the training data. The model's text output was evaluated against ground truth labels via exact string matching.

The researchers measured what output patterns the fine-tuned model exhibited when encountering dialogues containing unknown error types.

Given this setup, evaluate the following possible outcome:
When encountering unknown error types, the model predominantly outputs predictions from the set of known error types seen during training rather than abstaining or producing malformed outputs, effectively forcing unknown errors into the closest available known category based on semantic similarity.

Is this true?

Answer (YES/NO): NO